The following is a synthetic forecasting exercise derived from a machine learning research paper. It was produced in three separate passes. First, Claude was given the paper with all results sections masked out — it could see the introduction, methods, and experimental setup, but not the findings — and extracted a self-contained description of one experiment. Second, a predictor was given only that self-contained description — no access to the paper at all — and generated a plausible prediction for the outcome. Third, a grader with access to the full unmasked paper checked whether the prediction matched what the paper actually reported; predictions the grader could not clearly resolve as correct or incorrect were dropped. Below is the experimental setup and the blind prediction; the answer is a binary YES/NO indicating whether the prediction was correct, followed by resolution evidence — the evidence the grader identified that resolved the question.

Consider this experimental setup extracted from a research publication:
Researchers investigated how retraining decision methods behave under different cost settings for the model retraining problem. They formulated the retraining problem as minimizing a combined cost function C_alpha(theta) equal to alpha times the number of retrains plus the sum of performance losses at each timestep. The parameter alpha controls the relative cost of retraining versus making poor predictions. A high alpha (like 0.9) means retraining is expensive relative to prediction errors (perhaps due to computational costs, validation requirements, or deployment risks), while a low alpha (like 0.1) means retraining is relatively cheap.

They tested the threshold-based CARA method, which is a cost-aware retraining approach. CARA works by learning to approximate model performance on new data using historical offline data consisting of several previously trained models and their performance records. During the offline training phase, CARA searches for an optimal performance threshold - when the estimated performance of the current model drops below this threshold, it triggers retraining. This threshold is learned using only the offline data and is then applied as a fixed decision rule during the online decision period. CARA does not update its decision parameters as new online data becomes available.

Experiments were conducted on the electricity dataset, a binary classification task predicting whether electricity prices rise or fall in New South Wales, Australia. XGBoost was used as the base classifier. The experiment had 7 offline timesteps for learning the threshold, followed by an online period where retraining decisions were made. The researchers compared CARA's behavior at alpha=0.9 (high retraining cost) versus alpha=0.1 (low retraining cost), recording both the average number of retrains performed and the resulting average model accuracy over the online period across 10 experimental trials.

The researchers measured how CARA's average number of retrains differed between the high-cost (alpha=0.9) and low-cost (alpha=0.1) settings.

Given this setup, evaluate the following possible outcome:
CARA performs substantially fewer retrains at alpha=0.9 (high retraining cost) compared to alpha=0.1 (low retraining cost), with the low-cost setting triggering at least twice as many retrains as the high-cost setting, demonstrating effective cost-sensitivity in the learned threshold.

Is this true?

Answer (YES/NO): NO